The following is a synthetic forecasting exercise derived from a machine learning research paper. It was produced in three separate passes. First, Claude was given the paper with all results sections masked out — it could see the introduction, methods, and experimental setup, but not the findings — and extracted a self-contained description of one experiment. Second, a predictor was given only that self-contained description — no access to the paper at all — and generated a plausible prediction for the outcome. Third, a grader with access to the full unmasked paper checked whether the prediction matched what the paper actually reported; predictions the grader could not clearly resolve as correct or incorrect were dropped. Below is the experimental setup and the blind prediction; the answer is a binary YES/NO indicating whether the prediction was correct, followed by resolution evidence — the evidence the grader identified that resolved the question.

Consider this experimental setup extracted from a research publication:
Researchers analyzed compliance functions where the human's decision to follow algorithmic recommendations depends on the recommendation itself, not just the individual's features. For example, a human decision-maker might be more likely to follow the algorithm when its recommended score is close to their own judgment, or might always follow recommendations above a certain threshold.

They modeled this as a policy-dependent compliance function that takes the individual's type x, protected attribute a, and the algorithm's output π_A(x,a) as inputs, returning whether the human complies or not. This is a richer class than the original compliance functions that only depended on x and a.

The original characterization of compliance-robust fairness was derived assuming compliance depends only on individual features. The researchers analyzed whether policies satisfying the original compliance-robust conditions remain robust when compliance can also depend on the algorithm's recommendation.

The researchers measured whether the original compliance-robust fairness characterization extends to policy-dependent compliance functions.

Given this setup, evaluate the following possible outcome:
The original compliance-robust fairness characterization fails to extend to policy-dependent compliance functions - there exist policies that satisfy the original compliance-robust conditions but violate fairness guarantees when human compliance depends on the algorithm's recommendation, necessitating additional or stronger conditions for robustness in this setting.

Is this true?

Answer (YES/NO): NO